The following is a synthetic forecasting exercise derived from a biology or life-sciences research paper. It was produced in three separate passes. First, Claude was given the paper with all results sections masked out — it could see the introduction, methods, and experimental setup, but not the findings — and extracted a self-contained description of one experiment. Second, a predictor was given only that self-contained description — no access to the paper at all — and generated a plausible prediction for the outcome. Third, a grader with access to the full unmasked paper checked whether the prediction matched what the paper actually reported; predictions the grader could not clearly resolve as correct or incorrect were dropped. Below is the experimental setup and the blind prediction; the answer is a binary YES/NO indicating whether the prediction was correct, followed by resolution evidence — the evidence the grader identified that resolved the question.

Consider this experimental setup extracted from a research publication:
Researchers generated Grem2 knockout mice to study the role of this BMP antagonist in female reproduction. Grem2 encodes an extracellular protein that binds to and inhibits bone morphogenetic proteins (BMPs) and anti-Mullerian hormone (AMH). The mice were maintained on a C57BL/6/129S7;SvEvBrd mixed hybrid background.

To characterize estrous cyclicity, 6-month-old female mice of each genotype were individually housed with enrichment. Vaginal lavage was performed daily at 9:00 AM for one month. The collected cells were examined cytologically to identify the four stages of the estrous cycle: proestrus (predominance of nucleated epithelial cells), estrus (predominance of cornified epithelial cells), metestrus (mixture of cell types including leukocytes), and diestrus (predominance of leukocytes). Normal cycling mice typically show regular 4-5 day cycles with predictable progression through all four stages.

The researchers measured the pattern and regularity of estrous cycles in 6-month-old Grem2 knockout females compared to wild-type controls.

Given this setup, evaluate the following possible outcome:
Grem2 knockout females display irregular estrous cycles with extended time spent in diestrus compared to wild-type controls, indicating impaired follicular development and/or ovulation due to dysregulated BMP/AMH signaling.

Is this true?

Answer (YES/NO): YES